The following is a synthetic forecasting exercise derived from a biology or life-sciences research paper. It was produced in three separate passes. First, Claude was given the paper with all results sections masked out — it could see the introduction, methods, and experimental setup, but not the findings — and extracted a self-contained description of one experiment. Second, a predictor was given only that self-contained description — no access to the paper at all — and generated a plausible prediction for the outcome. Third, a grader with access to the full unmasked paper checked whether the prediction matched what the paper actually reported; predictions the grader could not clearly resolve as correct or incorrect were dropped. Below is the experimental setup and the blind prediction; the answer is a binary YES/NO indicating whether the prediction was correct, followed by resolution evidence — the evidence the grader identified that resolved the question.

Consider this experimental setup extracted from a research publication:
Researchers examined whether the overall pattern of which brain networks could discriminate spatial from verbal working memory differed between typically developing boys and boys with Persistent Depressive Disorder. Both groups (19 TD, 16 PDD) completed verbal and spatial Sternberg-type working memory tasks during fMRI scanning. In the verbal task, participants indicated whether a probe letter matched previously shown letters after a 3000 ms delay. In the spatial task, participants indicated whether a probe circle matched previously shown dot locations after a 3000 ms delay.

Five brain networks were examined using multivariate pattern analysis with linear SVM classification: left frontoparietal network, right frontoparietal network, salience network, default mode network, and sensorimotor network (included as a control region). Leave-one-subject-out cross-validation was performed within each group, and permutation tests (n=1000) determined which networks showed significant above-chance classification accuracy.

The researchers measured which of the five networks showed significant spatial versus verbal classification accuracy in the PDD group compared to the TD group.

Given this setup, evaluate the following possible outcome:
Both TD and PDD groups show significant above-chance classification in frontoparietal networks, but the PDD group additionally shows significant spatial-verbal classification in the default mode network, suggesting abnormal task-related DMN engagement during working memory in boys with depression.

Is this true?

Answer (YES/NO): NO